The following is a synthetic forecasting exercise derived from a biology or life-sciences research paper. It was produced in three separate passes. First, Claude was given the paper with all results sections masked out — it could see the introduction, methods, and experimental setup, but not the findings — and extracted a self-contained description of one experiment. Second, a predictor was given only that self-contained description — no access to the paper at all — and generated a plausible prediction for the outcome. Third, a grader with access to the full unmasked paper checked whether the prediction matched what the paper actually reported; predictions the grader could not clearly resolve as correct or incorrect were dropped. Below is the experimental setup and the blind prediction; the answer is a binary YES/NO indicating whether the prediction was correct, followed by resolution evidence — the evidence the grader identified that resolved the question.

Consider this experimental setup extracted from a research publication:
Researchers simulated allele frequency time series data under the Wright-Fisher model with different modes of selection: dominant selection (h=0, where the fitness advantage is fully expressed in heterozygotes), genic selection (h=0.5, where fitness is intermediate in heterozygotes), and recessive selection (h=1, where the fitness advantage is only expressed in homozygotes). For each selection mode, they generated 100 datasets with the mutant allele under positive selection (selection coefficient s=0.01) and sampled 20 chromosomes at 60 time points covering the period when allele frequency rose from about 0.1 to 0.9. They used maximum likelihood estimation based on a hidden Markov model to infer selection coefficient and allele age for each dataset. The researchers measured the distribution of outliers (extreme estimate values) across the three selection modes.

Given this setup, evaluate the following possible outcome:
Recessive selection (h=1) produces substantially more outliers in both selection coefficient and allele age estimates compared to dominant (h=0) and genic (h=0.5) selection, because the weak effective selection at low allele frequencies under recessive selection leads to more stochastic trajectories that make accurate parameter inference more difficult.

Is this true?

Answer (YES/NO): YES